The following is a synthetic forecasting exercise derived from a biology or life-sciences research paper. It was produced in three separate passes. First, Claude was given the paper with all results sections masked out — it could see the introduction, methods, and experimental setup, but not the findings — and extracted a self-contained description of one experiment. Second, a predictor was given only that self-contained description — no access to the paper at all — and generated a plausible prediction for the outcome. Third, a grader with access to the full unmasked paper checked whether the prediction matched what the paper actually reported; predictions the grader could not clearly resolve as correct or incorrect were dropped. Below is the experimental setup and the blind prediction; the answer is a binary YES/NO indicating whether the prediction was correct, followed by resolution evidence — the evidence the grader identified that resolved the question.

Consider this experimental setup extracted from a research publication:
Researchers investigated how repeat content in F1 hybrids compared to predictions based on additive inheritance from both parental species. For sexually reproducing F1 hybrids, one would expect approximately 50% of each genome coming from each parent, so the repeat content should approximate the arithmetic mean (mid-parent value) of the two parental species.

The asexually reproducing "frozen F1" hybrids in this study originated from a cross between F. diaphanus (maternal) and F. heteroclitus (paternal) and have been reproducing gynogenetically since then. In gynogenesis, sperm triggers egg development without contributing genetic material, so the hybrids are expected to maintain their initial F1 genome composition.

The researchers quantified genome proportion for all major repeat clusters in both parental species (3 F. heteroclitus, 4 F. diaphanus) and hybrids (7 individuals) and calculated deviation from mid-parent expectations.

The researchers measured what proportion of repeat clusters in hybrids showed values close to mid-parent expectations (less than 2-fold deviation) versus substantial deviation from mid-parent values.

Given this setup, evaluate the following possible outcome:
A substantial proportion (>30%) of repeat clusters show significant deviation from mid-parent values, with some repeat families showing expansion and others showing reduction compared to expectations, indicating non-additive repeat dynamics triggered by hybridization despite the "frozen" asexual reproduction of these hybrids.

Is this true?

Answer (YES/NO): NO